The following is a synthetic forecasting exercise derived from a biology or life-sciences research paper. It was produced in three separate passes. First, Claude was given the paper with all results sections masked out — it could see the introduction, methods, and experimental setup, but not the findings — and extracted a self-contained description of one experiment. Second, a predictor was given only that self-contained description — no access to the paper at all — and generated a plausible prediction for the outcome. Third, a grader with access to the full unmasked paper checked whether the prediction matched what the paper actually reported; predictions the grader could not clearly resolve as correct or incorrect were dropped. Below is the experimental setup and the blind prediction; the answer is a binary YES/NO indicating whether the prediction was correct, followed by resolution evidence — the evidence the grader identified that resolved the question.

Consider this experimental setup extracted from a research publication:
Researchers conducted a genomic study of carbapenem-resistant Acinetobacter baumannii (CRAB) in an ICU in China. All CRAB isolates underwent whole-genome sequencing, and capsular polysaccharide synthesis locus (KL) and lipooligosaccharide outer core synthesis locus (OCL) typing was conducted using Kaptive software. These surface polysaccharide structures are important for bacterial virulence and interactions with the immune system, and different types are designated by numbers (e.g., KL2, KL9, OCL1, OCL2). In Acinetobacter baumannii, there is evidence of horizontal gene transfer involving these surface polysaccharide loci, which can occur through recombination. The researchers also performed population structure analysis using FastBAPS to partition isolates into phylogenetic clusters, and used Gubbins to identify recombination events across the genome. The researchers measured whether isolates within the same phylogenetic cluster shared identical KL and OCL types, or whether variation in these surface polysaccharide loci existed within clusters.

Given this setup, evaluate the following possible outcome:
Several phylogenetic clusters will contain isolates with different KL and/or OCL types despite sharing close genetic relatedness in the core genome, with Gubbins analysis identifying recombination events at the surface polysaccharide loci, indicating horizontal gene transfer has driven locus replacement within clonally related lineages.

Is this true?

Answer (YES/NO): YES